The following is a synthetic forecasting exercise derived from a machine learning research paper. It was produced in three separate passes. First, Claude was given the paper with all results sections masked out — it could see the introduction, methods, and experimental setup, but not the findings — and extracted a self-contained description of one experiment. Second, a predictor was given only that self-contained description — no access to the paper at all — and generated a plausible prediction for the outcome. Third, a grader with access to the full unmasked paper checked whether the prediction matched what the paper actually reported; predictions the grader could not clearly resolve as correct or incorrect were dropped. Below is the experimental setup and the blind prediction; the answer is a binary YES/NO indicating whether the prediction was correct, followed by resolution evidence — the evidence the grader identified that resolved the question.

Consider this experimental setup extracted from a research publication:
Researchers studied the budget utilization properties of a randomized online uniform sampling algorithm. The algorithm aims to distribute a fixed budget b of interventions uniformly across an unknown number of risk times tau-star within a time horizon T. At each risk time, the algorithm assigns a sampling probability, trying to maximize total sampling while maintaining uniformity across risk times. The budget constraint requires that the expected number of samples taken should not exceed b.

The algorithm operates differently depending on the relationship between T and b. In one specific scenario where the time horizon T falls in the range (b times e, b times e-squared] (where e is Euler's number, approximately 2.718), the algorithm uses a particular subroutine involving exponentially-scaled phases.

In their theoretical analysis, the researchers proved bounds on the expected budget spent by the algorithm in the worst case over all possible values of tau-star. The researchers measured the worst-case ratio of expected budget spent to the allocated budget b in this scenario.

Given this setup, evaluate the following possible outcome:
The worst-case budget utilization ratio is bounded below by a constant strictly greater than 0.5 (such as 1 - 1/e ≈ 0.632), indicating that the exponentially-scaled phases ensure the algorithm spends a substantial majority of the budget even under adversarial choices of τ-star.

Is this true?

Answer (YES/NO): NO